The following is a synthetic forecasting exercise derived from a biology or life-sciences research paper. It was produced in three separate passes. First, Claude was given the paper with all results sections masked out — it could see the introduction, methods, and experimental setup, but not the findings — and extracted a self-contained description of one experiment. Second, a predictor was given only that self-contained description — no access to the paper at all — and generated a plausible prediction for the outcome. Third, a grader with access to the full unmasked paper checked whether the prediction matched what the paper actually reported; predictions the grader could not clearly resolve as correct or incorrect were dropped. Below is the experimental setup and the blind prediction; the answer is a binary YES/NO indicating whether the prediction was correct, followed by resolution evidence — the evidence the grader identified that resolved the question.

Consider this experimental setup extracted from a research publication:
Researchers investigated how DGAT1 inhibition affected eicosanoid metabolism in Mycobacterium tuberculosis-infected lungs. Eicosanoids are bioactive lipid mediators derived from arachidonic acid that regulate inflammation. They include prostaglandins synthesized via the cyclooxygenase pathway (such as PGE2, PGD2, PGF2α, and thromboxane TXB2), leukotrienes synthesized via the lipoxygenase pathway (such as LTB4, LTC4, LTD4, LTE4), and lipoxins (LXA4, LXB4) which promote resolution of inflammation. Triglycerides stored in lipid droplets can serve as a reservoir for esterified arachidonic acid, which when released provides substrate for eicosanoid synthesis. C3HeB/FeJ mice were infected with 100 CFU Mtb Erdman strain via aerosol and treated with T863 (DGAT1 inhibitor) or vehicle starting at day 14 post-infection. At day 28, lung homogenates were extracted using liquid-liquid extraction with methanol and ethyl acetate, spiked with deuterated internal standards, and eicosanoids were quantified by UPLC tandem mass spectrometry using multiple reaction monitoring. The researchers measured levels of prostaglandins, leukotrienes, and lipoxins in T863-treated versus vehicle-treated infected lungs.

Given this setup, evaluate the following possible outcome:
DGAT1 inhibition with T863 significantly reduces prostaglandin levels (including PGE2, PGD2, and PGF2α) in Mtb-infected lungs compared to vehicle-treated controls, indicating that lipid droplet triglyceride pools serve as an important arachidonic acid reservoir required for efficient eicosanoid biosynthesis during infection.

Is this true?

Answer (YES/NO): NO